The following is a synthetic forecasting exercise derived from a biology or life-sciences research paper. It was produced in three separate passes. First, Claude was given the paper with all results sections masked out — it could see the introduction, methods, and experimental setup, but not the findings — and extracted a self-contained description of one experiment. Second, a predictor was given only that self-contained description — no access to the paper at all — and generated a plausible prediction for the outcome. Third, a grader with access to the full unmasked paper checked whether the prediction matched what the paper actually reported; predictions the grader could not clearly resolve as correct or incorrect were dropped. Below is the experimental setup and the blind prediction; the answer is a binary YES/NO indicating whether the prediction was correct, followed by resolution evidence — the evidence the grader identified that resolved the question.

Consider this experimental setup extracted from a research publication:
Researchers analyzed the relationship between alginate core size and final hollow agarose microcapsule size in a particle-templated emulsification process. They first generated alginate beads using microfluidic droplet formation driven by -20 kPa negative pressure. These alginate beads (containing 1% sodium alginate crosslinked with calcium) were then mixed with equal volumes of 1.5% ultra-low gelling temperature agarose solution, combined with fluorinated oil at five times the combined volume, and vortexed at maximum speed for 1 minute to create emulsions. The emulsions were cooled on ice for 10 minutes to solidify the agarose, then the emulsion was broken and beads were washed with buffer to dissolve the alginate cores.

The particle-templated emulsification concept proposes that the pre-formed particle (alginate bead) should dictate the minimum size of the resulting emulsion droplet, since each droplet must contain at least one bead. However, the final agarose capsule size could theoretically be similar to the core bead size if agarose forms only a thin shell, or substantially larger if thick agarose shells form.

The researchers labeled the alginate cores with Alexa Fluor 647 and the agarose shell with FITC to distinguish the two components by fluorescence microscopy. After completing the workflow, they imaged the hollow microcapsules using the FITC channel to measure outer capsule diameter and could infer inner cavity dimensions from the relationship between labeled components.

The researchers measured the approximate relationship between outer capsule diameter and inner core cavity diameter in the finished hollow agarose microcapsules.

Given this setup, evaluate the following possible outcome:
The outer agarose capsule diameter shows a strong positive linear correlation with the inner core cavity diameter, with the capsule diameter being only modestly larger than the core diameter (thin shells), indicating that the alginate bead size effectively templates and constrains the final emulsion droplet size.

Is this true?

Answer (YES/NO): YES